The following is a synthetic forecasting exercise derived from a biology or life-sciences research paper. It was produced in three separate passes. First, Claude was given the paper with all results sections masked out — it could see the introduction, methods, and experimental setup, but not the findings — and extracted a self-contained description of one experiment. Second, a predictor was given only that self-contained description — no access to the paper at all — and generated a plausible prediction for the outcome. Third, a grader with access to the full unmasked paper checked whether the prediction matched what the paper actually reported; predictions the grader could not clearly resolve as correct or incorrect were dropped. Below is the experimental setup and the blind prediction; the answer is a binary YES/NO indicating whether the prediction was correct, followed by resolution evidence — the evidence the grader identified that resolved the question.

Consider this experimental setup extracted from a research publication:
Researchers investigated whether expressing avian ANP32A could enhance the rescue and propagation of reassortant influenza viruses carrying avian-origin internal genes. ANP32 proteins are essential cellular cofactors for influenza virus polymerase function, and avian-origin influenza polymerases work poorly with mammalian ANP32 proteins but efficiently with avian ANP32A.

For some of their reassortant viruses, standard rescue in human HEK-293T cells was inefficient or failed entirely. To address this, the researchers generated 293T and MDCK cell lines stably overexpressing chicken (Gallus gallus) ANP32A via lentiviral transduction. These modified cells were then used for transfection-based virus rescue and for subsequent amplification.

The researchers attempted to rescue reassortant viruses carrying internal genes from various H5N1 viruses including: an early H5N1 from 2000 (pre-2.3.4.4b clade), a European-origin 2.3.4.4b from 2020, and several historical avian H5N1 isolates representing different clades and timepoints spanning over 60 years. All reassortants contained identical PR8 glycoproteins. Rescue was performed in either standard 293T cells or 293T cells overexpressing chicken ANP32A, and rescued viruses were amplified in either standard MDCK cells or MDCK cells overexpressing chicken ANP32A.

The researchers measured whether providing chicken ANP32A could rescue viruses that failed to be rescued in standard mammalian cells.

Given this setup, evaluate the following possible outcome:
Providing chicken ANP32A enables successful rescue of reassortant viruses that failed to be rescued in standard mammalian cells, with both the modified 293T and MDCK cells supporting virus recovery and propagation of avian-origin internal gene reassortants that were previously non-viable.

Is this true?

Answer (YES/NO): YES